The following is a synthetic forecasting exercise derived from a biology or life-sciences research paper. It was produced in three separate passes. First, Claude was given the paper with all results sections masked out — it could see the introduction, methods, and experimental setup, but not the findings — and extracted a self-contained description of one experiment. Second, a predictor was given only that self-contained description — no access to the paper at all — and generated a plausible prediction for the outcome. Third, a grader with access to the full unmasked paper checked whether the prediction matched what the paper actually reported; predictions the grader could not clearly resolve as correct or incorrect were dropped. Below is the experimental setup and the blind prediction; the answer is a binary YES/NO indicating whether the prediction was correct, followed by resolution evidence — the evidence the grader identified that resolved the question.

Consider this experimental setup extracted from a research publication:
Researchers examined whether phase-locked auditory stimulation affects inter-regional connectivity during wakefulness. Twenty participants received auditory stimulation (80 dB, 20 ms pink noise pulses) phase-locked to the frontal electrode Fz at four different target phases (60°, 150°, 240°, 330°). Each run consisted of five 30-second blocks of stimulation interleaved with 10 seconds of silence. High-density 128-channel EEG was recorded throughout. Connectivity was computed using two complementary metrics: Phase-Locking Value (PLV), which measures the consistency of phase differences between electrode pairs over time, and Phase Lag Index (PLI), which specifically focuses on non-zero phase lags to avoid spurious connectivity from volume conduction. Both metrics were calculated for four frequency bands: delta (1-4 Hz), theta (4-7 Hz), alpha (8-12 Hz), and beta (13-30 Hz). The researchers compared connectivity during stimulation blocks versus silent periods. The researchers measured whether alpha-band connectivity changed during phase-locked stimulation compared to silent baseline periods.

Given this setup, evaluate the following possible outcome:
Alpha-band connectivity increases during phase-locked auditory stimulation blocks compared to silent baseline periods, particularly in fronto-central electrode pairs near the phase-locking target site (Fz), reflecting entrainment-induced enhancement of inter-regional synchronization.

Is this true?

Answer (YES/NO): NO